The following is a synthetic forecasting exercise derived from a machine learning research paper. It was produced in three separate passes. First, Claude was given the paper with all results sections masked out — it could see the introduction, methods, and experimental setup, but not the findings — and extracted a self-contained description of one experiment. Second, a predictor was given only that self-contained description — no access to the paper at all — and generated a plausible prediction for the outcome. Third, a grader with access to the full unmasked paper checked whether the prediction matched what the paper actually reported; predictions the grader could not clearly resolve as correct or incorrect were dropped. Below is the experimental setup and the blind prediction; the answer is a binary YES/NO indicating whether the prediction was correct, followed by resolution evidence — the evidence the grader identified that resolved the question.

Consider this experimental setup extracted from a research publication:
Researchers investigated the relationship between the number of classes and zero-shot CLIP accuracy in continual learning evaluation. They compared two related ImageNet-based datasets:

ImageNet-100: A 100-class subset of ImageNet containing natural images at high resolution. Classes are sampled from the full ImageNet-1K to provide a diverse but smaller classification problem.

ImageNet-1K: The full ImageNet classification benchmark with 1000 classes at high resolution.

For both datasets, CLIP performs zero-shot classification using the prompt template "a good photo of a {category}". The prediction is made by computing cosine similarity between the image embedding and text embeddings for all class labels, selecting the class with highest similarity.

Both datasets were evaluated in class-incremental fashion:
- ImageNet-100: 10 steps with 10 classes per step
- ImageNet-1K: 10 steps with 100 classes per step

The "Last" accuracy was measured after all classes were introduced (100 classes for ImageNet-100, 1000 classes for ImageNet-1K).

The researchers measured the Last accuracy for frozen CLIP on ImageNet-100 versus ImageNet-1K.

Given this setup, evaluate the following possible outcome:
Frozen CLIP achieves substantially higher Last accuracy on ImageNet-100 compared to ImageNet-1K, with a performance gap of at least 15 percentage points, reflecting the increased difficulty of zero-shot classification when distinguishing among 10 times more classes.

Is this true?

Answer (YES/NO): NO